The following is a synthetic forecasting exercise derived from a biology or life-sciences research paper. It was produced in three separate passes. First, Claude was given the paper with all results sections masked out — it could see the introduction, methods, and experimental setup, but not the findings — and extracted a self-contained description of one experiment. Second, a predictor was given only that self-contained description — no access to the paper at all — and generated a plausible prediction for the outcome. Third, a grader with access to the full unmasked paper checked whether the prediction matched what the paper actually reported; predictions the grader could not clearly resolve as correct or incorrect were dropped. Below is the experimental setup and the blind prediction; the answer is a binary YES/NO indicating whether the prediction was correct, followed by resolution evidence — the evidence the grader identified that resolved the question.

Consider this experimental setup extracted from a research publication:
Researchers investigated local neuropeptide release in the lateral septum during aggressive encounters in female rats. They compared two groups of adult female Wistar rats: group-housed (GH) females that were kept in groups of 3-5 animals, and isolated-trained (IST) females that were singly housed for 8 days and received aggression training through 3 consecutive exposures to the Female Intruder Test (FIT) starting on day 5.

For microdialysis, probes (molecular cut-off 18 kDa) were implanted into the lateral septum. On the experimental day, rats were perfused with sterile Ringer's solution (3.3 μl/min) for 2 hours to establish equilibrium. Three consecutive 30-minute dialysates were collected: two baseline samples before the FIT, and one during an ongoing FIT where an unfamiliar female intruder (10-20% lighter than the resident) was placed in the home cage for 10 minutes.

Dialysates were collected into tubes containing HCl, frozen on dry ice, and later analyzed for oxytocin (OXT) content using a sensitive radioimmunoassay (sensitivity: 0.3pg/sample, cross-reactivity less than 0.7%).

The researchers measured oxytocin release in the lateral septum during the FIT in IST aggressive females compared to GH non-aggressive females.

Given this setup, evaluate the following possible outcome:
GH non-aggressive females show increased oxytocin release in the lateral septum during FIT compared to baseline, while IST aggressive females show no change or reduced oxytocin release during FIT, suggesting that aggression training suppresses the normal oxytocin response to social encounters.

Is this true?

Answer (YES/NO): NO